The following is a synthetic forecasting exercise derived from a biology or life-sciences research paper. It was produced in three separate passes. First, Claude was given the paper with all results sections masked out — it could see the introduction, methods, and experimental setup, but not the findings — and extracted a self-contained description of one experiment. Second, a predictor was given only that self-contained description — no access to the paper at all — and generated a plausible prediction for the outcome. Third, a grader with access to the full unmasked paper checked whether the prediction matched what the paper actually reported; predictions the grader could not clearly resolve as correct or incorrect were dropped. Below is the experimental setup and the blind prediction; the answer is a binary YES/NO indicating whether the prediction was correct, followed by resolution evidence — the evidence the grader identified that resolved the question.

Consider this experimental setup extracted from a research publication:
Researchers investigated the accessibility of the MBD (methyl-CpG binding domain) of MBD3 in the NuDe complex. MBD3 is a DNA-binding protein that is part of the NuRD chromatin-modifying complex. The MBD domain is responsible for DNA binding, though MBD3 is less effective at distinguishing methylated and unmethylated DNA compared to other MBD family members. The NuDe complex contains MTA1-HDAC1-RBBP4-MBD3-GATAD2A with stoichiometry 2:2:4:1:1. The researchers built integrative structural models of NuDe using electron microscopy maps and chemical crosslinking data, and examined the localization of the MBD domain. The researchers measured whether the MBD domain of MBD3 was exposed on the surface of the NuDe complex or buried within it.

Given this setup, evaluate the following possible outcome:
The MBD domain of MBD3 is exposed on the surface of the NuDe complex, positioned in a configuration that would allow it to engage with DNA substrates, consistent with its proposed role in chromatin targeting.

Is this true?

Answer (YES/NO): NO